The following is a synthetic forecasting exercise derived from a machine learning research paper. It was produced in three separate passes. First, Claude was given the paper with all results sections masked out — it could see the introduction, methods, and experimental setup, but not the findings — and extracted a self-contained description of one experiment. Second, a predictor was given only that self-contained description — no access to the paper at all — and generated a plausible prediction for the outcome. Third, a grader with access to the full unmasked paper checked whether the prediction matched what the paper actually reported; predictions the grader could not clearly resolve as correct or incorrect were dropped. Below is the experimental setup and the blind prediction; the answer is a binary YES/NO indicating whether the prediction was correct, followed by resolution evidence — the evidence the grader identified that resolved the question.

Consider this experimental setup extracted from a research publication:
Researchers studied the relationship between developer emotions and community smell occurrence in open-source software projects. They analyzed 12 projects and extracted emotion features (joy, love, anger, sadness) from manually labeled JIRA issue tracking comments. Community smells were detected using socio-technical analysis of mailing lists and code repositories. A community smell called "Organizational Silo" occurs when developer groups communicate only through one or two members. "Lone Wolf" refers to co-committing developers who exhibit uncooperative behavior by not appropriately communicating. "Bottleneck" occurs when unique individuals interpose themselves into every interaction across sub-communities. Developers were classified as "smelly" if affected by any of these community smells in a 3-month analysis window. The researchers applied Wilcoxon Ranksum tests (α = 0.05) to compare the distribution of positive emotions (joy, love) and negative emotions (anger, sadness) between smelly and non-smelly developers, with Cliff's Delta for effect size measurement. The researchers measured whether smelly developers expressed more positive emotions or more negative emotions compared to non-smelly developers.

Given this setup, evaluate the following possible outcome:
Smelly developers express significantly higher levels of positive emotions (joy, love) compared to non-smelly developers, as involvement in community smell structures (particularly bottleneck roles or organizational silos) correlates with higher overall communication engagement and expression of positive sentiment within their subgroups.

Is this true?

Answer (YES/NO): YES